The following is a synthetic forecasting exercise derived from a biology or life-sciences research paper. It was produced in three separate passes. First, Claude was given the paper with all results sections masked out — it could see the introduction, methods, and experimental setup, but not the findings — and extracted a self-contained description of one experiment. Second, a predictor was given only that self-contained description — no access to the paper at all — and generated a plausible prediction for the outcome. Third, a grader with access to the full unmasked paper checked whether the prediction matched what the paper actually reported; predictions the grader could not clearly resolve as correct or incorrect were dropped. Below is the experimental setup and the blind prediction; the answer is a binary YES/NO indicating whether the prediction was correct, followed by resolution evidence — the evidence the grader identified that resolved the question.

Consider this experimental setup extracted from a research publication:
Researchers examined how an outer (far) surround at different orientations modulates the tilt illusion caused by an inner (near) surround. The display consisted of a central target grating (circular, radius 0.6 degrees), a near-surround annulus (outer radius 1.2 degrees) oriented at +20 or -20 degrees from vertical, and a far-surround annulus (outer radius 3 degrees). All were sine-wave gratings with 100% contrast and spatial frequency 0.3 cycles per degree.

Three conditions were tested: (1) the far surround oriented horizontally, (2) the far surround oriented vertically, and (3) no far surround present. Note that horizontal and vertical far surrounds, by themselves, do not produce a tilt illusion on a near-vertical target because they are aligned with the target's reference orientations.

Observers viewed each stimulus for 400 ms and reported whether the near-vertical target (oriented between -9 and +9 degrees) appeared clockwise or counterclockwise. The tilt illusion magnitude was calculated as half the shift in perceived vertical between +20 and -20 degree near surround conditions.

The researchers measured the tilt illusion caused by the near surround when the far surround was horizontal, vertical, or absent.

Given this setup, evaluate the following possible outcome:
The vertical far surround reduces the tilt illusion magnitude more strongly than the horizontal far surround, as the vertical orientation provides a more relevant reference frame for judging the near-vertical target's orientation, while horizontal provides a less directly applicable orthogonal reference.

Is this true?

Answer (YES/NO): YES